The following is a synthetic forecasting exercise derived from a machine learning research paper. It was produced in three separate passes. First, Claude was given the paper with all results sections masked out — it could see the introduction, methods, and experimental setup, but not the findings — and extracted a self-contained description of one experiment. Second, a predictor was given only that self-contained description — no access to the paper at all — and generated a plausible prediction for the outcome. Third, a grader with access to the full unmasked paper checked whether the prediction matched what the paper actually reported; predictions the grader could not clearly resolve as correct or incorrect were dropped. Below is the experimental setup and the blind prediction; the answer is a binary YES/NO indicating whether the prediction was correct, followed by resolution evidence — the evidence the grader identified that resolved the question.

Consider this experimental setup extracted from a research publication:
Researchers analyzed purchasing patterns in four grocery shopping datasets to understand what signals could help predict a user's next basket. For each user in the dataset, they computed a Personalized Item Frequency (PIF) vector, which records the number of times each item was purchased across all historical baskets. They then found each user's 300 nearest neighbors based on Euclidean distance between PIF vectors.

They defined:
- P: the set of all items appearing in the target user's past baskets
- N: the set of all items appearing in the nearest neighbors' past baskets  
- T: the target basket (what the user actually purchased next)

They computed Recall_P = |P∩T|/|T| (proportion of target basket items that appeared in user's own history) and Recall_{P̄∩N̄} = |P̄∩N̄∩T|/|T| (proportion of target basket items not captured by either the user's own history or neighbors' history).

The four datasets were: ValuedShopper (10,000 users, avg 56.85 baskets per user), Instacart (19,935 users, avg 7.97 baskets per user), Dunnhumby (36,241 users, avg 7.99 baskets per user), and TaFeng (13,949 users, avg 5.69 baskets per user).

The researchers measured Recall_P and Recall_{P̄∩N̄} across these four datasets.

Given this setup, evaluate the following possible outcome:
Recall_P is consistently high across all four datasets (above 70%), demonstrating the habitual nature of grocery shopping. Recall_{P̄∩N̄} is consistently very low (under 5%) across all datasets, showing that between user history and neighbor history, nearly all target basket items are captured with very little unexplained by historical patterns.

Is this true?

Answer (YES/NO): NO